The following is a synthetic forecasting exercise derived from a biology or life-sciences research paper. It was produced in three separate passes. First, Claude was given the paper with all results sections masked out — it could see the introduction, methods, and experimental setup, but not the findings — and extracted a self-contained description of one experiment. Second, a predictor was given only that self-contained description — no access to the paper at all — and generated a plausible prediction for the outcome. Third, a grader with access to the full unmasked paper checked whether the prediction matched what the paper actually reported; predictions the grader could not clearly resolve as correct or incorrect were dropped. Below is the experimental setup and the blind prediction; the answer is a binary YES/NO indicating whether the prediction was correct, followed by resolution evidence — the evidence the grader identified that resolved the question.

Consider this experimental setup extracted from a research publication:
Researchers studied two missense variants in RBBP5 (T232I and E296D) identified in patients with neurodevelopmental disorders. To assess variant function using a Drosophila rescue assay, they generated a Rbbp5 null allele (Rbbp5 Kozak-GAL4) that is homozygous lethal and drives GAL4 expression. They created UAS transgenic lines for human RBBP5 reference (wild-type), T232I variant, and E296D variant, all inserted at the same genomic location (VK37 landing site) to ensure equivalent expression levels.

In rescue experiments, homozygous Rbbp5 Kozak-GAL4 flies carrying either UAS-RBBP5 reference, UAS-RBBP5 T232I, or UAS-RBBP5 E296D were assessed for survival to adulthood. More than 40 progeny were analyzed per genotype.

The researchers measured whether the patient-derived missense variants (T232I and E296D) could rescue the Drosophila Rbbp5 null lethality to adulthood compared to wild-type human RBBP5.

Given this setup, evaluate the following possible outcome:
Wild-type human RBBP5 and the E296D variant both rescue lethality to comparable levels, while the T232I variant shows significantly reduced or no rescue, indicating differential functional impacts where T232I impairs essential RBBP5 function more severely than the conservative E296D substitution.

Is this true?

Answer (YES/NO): NO